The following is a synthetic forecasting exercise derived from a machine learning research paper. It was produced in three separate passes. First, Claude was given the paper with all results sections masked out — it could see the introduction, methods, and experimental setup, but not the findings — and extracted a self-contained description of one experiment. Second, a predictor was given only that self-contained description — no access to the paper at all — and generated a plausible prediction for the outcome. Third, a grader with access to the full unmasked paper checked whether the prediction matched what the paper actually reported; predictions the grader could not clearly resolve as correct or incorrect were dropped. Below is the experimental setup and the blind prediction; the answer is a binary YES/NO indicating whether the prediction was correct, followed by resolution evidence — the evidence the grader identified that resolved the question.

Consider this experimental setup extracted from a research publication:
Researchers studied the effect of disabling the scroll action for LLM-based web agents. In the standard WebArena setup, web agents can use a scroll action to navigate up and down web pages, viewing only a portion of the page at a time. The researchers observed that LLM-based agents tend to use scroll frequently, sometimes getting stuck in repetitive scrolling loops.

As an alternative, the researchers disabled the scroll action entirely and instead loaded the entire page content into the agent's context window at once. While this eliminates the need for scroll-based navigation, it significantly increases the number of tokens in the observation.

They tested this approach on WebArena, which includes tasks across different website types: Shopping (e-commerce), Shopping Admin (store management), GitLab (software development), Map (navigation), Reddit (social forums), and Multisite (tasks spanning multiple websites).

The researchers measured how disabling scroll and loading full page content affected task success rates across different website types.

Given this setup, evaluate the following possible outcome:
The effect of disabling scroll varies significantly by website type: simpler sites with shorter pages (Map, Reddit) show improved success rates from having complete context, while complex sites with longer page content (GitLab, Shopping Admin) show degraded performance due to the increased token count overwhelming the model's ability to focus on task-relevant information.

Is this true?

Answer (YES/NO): NO